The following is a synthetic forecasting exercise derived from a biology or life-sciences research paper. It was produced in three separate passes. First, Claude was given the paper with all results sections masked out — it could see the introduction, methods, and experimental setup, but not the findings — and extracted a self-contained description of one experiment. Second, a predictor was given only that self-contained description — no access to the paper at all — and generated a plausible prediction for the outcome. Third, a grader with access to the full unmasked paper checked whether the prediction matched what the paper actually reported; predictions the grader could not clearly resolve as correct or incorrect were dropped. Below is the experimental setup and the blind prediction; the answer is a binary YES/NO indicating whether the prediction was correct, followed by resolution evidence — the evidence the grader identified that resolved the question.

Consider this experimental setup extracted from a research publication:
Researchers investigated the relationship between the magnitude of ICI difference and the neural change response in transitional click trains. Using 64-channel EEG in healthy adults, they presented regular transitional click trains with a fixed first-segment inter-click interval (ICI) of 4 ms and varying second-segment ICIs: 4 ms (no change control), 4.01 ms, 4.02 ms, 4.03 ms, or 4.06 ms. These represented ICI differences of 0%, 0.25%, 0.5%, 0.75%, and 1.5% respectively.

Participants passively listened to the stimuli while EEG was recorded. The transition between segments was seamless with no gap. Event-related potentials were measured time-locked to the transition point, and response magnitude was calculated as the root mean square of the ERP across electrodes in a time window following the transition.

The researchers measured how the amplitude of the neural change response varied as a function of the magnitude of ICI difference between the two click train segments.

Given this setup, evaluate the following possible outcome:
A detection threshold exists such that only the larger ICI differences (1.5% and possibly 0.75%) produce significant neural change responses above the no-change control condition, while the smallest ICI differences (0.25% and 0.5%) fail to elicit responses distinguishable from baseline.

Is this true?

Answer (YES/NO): NO